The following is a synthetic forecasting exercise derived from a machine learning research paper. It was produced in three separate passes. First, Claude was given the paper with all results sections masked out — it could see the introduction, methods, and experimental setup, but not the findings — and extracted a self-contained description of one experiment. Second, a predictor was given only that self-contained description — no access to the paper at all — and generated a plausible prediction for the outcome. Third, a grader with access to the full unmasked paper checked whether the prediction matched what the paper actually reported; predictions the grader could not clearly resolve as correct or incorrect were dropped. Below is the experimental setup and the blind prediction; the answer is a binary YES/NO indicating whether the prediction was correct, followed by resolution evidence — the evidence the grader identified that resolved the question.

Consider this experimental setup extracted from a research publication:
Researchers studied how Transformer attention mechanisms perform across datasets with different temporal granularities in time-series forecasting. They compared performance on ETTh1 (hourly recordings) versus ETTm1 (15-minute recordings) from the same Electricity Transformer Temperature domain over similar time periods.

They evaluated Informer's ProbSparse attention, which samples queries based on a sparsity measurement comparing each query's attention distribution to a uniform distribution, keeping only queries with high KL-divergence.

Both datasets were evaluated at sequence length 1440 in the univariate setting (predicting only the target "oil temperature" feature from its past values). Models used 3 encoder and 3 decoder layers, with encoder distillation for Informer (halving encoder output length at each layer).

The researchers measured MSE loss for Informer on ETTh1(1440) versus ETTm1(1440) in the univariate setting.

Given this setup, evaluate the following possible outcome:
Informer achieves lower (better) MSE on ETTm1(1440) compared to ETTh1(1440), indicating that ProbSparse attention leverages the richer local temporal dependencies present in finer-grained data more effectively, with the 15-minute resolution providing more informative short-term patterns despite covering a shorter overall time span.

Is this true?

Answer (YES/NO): YES